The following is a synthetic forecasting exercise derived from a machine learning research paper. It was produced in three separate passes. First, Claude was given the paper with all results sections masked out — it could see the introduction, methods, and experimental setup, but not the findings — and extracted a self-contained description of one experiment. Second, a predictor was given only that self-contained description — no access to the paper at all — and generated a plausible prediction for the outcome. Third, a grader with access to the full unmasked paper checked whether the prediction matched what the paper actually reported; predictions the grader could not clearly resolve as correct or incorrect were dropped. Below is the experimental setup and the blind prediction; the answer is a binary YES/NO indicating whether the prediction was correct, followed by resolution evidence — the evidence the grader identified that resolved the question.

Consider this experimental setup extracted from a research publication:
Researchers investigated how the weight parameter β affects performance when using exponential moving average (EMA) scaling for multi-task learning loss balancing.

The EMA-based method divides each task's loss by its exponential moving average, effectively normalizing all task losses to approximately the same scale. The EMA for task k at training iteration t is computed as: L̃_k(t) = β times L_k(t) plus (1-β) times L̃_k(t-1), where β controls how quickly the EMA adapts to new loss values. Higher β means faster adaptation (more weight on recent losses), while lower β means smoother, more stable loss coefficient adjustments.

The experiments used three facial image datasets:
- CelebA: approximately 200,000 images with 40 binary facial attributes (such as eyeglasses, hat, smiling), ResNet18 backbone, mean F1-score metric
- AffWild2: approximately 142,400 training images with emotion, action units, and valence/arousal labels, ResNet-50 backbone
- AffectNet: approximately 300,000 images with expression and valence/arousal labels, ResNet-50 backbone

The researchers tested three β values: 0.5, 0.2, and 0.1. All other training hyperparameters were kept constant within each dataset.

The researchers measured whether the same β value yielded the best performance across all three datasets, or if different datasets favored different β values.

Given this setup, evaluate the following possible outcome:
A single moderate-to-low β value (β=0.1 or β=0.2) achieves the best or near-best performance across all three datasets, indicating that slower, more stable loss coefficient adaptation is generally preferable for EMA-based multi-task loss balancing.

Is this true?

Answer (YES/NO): YES